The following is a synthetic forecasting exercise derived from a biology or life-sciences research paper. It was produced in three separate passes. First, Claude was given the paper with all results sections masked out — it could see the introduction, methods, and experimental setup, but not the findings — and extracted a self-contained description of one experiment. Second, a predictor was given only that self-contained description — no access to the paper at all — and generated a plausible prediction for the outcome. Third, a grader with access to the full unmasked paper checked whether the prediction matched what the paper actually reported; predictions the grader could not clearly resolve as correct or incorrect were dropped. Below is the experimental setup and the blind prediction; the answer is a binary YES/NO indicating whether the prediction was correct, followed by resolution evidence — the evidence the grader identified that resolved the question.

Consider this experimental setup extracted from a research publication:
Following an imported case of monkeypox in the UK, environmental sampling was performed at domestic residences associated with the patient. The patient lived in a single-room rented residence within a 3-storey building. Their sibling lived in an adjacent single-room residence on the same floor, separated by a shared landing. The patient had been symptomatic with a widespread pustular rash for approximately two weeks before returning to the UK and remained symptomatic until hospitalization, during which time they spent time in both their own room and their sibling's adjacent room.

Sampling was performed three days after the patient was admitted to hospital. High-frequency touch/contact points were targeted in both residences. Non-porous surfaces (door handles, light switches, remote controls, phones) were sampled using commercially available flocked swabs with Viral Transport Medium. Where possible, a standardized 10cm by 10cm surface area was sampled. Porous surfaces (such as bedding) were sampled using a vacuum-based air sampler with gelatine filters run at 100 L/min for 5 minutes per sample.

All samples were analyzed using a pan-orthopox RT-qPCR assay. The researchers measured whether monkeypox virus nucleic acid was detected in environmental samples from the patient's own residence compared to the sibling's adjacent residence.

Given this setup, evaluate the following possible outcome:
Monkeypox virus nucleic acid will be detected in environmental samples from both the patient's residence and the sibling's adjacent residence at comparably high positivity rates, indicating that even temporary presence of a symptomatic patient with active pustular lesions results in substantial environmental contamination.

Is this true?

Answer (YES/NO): NO